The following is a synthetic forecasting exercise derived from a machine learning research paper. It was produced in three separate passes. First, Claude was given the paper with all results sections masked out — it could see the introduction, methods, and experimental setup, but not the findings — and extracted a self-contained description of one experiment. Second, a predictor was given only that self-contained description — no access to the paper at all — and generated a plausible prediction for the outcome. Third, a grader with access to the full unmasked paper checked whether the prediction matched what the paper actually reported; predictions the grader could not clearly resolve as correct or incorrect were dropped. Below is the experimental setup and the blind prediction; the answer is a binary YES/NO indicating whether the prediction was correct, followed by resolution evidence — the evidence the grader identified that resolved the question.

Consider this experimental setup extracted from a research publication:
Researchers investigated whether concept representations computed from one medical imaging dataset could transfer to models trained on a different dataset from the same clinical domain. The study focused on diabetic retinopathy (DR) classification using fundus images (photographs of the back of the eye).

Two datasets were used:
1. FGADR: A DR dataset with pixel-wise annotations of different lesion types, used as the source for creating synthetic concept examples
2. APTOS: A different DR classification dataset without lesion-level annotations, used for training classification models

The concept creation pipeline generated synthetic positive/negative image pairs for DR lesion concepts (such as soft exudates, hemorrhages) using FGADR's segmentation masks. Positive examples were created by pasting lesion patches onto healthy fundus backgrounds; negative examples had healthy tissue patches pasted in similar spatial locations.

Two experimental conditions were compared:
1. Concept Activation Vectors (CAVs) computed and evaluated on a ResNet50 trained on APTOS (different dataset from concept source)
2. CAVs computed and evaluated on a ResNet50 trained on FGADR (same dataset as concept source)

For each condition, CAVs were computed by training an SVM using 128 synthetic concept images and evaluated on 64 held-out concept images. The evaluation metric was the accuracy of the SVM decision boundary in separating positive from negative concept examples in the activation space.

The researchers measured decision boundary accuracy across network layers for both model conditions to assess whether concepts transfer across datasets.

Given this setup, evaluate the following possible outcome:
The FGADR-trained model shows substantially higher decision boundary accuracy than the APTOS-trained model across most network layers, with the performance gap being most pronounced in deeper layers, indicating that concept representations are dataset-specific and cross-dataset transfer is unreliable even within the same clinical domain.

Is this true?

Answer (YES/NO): NO